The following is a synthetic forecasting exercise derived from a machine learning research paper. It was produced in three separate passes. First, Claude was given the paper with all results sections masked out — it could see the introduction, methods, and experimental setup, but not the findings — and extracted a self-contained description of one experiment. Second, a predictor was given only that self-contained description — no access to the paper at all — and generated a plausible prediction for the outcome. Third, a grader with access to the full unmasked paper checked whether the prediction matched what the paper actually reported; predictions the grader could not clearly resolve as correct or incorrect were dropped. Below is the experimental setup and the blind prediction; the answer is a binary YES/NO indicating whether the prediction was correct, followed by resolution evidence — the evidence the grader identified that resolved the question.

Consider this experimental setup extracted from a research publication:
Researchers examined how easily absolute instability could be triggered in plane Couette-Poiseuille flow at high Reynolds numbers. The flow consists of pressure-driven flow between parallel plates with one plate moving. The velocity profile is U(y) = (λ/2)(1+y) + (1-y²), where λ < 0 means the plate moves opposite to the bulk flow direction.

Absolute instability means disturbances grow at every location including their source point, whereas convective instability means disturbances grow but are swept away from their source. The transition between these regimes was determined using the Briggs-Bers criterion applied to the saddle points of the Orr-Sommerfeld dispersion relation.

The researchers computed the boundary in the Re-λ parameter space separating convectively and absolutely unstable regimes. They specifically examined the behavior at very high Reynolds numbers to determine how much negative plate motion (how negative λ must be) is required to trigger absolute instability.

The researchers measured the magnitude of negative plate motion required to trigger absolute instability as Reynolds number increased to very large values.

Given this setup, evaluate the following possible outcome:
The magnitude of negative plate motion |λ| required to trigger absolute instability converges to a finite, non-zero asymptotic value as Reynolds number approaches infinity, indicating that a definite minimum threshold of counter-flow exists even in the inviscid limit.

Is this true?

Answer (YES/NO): NO